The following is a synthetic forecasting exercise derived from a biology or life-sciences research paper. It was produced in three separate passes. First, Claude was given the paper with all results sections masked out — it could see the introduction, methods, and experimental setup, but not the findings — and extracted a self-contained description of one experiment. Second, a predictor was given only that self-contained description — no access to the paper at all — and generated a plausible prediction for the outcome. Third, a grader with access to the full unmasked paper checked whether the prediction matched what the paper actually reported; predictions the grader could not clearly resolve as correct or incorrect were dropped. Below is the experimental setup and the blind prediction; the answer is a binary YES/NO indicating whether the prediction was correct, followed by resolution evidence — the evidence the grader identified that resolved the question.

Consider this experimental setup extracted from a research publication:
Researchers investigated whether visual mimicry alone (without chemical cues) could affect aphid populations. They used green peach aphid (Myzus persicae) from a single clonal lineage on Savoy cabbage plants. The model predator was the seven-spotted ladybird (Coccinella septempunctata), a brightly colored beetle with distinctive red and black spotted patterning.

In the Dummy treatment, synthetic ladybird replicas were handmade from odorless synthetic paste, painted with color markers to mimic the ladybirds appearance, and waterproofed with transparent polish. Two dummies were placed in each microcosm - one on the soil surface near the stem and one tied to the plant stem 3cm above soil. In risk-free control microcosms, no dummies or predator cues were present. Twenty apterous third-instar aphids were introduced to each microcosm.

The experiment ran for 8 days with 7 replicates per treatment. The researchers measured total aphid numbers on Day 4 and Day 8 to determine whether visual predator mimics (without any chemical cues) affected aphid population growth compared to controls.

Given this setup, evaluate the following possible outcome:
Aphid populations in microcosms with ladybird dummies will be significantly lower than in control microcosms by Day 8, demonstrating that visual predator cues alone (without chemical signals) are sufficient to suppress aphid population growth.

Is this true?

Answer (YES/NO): YES